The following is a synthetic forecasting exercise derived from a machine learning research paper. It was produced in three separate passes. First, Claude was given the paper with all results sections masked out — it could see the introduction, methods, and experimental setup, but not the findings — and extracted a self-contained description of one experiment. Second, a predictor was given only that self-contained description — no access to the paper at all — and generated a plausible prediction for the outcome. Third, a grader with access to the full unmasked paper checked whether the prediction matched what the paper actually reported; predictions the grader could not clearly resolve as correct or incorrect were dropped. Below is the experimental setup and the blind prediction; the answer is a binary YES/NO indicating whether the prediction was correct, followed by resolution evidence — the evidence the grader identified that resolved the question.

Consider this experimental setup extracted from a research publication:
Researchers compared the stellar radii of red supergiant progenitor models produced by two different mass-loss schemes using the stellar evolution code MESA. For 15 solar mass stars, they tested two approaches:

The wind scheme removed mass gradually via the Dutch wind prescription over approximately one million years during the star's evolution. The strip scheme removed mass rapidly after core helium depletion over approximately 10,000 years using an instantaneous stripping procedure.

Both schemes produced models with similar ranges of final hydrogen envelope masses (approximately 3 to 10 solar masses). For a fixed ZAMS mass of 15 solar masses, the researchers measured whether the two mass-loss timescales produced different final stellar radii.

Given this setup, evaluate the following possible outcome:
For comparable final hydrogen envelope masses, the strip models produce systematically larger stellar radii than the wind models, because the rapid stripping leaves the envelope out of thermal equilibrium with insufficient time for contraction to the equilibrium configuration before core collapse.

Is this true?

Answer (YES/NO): NO